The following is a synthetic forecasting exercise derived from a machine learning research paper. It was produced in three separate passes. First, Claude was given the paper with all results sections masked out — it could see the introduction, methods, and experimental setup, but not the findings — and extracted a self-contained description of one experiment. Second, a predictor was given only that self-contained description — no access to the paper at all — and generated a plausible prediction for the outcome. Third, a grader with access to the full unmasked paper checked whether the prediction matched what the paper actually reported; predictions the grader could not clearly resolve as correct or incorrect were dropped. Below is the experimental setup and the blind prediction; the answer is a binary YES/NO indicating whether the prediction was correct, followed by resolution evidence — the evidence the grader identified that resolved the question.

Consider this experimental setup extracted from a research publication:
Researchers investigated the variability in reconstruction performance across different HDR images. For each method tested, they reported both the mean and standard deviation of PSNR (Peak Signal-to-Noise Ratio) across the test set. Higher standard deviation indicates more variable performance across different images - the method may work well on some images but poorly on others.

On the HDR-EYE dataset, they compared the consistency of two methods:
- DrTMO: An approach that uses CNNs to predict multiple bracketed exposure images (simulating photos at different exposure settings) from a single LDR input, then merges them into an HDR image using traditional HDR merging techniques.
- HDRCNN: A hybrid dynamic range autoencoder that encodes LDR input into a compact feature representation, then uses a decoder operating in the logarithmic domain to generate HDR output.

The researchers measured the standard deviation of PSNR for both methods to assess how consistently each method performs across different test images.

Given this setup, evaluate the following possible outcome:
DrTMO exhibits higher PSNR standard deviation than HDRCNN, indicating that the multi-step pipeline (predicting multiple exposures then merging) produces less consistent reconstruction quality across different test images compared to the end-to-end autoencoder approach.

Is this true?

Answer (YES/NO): NO